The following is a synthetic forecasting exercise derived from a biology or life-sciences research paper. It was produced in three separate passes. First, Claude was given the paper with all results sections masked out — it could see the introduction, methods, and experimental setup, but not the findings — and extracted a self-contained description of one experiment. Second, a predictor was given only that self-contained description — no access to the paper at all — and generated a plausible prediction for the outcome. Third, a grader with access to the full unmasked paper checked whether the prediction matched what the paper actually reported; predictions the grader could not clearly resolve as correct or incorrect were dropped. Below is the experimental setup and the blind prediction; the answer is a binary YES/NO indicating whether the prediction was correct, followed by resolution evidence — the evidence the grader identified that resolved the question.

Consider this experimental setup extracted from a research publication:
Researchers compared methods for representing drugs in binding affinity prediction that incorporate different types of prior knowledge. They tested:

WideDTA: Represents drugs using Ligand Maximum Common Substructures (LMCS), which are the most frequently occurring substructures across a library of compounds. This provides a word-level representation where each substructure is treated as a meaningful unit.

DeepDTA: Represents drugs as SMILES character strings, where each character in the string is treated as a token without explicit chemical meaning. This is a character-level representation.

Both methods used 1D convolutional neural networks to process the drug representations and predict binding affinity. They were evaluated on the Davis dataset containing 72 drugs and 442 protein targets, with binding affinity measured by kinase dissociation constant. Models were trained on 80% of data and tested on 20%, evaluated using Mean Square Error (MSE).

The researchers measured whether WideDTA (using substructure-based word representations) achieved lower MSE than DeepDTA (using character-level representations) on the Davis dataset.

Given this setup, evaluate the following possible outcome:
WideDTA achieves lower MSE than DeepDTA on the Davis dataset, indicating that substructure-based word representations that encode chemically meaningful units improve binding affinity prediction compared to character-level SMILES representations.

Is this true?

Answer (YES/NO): NO